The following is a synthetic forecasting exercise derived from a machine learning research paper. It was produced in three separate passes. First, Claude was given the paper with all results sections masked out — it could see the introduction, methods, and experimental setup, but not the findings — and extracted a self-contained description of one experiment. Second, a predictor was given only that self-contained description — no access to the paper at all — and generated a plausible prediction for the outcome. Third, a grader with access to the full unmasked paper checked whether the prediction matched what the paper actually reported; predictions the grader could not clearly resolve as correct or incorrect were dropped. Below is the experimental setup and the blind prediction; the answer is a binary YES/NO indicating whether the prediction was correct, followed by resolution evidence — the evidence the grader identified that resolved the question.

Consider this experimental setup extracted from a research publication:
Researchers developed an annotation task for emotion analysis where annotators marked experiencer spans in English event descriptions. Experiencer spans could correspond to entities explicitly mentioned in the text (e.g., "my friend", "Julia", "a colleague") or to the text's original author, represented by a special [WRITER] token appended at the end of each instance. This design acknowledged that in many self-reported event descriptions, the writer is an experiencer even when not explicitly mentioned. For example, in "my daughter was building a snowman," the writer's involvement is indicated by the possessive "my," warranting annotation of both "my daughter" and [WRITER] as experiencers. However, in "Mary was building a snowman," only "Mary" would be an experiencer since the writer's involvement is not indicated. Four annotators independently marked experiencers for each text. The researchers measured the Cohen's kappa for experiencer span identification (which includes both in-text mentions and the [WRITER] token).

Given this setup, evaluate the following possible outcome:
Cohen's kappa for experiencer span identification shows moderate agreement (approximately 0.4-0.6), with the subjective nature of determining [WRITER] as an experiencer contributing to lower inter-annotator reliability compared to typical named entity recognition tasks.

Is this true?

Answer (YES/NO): NO